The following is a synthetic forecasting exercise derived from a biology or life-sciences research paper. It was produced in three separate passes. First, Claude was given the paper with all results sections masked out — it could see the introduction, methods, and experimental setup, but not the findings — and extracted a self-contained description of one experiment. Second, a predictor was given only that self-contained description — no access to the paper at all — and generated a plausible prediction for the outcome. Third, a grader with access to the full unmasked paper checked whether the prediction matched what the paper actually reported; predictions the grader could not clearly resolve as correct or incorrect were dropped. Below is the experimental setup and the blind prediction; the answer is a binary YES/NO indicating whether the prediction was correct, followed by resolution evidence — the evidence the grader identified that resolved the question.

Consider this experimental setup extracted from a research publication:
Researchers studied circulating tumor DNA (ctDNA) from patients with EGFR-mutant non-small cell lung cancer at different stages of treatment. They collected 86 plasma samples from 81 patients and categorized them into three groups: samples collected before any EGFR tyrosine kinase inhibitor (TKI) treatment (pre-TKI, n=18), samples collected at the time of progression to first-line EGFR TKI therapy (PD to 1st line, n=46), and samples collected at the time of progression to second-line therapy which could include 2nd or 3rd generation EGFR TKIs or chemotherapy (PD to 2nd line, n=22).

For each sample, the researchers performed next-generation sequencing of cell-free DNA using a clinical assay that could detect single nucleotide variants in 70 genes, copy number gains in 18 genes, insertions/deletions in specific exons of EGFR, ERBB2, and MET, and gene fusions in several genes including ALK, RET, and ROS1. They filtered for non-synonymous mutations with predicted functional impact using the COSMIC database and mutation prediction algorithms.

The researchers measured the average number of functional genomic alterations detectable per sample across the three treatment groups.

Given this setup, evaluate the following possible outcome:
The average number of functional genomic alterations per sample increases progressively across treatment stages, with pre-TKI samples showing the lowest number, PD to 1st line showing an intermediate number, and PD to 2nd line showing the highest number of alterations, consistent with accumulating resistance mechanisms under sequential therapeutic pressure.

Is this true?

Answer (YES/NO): YES